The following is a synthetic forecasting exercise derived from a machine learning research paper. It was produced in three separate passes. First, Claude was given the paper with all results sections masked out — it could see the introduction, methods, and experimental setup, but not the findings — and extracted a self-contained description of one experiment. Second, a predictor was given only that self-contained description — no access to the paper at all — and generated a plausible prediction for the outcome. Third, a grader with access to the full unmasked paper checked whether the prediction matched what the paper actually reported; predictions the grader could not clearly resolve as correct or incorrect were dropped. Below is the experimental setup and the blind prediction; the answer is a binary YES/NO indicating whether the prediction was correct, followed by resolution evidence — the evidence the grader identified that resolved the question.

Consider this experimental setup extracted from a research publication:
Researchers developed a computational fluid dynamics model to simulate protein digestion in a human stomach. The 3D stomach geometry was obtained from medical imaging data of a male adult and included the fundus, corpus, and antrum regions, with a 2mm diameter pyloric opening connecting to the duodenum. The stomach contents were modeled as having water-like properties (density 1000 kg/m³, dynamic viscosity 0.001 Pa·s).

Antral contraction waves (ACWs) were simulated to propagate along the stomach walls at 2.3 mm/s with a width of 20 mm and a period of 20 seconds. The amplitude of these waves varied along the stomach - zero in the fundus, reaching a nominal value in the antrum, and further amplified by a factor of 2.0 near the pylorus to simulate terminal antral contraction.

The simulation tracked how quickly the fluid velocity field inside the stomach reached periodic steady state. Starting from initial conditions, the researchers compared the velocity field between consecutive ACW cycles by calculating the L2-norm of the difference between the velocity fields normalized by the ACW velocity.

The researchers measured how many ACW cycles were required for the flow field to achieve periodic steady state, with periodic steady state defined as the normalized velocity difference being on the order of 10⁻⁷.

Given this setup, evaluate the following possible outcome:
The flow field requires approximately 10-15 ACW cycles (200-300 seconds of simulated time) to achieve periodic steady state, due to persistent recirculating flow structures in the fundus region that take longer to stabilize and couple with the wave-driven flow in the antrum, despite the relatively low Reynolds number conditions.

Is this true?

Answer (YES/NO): NO